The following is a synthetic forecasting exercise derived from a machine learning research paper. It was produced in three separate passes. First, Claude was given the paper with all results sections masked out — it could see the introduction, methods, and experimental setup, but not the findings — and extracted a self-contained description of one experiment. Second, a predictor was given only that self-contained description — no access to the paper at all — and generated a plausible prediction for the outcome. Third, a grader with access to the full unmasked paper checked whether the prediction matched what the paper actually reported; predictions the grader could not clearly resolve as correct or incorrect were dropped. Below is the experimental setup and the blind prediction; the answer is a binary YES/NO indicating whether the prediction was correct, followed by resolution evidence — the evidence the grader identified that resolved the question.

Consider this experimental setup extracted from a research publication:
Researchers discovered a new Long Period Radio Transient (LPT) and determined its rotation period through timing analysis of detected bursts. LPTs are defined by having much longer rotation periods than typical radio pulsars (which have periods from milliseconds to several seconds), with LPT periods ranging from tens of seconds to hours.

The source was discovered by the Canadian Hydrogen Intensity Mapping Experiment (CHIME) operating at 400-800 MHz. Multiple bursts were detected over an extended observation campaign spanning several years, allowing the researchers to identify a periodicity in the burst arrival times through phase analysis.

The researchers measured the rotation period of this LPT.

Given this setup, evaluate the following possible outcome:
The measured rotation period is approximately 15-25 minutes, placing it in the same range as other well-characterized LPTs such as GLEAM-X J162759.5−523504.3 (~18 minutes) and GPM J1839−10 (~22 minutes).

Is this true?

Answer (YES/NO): NO